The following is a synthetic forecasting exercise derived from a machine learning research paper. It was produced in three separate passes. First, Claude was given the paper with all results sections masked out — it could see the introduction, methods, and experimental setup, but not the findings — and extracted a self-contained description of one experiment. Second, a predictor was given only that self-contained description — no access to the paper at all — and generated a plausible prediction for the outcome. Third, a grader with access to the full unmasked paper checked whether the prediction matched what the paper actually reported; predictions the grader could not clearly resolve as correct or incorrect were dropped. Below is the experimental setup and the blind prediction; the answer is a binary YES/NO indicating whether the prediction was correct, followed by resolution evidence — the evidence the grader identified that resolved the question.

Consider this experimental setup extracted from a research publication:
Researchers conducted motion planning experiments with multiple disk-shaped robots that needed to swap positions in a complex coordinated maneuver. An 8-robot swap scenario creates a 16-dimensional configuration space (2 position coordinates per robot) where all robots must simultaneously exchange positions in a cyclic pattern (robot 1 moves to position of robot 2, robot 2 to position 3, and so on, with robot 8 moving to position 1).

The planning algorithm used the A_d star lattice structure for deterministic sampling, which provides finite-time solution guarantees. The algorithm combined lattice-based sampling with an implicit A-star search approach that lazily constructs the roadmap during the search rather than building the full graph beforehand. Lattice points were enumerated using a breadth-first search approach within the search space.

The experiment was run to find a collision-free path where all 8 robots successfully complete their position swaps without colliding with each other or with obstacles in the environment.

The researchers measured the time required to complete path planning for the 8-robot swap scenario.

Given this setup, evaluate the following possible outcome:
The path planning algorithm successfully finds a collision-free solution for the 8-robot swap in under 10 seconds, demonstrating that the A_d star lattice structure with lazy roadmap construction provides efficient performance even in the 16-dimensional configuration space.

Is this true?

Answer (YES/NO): NO